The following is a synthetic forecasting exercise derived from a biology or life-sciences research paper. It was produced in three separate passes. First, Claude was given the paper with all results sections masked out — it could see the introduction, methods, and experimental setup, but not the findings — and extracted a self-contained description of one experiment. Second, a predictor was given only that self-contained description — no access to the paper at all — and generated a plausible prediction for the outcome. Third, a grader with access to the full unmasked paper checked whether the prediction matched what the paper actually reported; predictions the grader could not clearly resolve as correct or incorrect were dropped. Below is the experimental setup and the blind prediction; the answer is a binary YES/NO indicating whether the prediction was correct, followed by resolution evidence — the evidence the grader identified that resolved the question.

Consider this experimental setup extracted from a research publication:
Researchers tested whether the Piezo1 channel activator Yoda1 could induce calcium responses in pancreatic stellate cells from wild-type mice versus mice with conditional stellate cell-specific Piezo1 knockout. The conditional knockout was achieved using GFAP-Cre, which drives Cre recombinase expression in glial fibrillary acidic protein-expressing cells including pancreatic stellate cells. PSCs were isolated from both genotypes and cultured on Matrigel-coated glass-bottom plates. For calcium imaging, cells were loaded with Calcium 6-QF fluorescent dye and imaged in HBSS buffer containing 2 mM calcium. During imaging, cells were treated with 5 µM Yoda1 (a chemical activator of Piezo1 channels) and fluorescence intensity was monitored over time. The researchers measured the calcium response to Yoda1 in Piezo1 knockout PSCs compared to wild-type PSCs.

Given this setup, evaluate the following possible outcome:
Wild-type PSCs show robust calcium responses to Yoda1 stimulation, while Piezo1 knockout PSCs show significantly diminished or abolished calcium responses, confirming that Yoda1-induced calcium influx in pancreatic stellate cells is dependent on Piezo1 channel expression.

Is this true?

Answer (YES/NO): YES